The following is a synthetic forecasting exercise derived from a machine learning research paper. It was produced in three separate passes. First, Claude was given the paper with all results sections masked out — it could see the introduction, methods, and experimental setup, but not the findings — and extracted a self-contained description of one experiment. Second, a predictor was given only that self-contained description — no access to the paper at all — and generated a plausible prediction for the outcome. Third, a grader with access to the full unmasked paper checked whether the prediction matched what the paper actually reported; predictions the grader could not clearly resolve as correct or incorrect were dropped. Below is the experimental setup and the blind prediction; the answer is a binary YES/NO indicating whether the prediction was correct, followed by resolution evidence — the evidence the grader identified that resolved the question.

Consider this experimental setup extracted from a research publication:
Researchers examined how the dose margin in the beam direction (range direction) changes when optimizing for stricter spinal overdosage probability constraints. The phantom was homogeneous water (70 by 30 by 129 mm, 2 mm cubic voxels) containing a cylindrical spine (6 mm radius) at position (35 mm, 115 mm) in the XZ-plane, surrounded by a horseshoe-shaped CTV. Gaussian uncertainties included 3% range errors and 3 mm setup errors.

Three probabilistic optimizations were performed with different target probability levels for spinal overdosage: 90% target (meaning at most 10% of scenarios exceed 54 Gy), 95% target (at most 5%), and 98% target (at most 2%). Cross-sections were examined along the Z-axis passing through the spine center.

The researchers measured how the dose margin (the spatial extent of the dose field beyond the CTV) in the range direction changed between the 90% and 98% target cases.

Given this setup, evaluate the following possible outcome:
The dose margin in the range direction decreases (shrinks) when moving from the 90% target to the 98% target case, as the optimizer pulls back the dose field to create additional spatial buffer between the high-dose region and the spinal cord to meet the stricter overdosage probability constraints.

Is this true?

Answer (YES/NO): YES